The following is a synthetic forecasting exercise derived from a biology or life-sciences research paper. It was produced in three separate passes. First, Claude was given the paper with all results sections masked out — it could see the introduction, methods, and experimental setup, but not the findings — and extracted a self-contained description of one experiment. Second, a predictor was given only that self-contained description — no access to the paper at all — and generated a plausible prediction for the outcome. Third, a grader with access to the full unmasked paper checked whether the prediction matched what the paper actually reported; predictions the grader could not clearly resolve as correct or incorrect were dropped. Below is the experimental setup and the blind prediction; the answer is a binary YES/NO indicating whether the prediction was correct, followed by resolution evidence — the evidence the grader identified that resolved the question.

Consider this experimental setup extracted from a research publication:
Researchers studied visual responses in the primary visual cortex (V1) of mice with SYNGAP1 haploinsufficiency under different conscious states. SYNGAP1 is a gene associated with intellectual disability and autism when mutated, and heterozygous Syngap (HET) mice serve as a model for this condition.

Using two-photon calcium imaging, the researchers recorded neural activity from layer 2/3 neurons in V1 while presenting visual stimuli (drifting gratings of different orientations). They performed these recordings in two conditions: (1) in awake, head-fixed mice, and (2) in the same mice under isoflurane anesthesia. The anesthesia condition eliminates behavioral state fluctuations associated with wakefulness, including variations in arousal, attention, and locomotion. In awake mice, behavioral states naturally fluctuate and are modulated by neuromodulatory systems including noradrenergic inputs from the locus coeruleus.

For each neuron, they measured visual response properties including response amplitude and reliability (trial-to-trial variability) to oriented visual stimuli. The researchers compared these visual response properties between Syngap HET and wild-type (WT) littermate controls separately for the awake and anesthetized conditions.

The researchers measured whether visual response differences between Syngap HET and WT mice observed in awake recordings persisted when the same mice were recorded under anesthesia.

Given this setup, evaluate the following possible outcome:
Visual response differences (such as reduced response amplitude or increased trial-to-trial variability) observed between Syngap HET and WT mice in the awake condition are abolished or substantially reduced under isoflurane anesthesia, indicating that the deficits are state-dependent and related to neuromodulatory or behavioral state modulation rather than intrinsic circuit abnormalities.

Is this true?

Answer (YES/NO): YES